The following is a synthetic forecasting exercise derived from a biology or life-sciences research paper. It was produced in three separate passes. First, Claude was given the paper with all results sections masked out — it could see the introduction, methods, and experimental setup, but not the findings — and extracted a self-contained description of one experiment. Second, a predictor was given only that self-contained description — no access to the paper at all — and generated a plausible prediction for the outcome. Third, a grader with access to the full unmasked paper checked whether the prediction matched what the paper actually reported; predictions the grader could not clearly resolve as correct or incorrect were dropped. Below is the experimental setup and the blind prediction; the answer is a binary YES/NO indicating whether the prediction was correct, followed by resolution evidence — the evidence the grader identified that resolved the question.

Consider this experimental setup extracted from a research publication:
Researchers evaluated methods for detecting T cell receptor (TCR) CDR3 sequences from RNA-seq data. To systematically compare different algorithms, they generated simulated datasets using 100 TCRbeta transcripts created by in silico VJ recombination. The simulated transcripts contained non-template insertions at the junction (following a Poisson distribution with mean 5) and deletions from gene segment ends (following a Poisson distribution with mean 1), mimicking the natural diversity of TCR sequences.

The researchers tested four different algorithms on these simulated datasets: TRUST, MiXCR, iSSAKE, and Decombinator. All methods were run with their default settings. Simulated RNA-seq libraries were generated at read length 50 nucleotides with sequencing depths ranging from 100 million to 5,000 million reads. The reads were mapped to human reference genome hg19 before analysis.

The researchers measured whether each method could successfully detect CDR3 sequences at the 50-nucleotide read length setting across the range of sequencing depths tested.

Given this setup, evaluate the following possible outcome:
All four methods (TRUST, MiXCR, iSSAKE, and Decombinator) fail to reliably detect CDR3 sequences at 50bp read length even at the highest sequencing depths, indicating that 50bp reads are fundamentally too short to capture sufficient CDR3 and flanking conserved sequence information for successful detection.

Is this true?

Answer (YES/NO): NO